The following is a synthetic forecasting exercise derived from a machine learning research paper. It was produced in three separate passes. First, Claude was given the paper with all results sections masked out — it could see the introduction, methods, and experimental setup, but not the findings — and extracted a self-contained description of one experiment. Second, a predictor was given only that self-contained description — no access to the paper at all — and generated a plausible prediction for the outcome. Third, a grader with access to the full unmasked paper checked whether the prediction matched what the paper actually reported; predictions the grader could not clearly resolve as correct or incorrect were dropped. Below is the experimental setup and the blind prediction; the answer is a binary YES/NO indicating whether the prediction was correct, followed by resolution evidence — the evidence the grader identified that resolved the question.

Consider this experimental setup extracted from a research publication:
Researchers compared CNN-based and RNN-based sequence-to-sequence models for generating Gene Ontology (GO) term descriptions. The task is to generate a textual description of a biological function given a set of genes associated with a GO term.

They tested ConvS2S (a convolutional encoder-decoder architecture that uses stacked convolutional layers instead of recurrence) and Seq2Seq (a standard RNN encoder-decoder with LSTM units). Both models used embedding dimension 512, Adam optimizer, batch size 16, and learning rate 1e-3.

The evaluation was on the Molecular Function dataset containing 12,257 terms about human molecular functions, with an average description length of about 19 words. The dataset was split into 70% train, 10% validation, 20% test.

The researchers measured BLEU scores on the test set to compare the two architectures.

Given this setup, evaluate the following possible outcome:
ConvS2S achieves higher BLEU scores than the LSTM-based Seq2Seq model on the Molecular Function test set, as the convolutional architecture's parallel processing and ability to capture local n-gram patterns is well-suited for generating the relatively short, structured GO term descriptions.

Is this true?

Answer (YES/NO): NO